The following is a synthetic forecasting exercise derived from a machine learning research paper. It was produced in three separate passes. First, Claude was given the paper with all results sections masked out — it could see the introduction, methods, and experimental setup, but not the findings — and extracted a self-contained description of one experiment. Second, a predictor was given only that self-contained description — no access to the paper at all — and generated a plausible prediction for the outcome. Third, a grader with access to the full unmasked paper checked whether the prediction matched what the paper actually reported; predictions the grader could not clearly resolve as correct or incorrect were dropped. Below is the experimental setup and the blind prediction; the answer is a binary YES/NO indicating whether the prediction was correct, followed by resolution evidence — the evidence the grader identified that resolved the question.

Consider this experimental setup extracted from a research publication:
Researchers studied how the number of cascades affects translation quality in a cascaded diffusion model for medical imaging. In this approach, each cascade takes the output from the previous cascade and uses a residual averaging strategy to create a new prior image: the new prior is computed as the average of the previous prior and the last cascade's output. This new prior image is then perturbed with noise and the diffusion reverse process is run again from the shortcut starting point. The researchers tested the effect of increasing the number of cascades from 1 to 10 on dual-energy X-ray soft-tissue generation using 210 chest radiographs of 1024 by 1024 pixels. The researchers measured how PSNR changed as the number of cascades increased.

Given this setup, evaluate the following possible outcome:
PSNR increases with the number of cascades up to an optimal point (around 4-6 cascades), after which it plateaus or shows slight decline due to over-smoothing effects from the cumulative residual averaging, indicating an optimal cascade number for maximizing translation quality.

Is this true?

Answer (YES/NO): NO